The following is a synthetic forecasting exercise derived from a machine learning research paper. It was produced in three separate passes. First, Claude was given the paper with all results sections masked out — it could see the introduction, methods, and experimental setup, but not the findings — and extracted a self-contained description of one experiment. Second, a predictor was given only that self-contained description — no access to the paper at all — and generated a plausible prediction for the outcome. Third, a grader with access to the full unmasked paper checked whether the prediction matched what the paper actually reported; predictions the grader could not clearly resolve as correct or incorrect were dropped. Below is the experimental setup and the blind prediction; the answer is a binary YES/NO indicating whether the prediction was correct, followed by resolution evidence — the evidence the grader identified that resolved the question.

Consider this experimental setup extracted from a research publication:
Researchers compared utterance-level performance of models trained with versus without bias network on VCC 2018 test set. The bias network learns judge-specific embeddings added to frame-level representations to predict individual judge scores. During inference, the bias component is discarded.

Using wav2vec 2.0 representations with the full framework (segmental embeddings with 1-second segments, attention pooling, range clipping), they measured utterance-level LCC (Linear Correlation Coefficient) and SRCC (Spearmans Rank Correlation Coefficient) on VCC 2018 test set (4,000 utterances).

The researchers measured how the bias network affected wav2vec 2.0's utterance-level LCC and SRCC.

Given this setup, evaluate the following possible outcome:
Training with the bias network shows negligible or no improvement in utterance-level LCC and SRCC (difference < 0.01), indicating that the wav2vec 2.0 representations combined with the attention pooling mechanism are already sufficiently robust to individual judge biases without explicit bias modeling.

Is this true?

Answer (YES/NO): NO